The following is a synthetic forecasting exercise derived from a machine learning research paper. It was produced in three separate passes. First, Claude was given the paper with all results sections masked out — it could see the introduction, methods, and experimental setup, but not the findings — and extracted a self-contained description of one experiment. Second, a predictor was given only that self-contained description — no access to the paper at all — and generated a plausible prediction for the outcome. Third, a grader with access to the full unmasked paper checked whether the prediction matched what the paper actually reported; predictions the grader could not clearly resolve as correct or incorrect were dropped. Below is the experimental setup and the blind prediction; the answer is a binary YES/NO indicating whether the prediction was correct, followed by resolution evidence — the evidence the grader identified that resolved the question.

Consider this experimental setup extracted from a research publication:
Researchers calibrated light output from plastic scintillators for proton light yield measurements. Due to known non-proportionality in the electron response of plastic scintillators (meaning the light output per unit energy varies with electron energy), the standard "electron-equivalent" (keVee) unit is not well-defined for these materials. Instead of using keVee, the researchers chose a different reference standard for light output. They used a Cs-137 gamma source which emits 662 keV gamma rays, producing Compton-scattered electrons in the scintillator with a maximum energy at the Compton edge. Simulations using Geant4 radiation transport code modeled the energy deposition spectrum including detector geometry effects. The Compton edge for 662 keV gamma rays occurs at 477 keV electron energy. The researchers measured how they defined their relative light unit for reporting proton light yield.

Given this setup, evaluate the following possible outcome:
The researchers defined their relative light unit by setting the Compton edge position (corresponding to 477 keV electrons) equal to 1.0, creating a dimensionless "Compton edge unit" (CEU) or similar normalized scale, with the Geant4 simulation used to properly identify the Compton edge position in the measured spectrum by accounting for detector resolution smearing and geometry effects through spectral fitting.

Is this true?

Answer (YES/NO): YES